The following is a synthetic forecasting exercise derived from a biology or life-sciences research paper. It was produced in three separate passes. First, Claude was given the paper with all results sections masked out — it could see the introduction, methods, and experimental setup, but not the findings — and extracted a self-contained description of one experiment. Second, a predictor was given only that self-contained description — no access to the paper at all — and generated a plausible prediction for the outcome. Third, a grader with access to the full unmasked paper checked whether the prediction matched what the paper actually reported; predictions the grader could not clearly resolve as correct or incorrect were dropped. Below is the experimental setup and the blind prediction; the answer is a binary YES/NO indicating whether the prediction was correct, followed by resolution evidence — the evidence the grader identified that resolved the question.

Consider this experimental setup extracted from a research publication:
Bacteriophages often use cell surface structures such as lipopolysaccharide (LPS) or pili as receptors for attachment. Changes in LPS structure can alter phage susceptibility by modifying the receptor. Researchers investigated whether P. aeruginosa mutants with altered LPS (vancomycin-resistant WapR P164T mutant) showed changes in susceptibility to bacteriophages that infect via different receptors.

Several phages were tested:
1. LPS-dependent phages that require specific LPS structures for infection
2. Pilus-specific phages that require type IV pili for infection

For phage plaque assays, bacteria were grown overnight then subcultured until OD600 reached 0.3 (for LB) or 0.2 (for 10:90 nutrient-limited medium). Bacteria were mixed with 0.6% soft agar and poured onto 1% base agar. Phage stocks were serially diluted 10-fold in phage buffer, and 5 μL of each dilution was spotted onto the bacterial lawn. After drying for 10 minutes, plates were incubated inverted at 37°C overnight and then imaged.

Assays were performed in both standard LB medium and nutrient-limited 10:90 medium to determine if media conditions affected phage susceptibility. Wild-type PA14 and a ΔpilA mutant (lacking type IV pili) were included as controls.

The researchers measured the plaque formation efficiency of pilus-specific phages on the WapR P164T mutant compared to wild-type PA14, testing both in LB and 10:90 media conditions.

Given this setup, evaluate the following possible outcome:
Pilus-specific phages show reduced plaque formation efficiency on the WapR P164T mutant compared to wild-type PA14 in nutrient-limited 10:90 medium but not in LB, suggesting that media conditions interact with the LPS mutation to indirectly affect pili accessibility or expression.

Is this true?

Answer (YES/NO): YES